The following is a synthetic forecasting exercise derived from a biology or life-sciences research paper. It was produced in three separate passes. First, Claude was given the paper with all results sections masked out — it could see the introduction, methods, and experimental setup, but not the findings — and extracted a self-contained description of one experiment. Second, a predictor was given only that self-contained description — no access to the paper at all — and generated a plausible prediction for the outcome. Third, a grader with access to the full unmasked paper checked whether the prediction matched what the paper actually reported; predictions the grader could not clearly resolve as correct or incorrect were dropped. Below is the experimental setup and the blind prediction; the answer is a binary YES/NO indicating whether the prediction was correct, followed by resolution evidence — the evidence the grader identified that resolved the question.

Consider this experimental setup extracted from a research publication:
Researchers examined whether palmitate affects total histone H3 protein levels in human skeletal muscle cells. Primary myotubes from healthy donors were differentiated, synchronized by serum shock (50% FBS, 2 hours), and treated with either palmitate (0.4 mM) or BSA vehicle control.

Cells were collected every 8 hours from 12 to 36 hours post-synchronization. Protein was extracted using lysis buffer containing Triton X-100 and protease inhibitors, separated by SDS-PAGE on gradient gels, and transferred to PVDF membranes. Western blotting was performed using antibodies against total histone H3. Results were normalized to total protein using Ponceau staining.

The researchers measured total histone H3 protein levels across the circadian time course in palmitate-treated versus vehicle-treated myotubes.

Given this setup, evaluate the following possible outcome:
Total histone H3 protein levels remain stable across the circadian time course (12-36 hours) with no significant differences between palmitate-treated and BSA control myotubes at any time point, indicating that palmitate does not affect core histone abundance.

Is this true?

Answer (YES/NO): YES